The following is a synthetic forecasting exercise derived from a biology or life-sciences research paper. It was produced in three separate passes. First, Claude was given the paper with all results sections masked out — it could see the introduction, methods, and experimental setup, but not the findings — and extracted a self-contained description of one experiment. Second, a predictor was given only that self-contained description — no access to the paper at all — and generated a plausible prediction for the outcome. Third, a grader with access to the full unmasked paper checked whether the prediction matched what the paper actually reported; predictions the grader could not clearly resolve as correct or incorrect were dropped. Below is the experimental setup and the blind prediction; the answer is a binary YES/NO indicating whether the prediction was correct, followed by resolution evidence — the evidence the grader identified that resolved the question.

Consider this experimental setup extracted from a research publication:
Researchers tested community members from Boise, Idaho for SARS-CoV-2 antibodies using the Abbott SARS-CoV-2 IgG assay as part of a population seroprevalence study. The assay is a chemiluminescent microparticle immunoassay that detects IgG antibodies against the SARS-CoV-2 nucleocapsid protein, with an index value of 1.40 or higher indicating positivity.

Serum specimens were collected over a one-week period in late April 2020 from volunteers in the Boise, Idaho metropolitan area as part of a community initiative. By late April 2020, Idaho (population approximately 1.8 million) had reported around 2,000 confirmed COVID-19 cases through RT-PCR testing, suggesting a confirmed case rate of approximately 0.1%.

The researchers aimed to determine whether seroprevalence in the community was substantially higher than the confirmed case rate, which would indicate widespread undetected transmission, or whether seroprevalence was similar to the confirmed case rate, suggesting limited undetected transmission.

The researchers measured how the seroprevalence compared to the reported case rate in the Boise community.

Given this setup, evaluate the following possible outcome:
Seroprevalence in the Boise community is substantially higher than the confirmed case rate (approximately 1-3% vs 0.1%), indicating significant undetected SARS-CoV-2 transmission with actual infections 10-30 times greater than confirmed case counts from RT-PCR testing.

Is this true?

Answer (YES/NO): YES